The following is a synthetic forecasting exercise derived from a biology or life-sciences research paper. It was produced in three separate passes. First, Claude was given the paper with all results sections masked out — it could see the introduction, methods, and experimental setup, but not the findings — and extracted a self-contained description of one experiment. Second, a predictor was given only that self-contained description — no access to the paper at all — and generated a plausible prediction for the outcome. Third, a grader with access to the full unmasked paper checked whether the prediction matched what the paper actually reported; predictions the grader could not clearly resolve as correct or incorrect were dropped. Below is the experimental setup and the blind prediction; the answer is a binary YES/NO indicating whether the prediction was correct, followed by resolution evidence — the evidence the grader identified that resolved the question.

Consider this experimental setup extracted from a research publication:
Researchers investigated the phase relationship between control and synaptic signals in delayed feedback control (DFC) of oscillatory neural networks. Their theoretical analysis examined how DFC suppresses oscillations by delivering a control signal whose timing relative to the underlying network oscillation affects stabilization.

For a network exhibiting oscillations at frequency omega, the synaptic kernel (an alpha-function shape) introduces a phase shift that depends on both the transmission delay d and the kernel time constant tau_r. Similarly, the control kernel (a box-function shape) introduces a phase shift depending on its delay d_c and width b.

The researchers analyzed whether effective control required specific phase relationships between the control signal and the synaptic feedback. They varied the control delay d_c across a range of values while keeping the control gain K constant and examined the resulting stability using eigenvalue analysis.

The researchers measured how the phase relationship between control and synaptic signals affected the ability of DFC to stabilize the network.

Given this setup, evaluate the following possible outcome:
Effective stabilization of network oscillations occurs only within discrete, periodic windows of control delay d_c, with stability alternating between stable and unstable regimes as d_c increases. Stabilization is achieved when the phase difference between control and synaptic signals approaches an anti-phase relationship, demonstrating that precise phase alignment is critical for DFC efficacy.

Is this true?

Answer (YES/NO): NO